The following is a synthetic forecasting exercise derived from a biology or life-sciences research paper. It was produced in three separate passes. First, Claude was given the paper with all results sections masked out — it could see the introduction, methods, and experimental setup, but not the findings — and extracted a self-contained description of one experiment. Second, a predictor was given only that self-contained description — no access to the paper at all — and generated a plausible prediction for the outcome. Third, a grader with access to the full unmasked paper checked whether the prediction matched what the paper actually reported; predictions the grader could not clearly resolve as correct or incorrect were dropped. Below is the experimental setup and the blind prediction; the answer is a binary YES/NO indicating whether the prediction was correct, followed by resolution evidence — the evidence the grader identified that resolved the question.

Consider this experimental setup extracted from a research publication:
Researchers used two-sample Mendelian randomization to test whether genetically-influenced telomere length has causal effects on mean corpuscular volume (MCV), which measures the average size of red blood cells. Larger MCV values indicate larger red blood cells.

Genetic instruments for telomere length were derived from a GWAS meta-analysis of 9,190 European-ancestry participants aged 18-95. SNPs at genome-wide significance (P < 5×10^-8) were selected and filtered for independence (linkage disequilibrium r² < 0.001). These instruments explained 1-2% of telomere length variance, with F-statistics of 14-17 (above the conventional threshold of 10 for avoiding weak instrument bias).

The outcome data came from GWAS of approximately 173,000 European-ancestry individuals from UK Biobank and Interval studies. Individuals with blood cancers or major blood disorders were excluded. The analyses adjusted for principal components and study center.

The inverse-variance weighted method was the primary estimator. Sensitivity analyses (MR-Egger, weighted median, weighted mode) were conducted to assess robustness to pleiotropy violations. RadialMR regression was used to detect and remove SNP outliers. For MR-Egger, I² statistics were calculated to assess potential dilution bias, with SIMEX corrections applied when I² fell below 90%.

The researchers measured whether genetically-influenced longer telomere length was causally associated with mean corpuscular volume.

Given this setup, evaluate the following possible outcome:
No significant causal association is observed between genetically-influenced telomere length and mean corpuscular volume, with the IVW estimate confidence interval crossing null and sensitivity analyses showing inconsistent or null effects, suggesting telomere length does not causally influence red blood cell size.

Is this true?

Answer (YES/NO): NO